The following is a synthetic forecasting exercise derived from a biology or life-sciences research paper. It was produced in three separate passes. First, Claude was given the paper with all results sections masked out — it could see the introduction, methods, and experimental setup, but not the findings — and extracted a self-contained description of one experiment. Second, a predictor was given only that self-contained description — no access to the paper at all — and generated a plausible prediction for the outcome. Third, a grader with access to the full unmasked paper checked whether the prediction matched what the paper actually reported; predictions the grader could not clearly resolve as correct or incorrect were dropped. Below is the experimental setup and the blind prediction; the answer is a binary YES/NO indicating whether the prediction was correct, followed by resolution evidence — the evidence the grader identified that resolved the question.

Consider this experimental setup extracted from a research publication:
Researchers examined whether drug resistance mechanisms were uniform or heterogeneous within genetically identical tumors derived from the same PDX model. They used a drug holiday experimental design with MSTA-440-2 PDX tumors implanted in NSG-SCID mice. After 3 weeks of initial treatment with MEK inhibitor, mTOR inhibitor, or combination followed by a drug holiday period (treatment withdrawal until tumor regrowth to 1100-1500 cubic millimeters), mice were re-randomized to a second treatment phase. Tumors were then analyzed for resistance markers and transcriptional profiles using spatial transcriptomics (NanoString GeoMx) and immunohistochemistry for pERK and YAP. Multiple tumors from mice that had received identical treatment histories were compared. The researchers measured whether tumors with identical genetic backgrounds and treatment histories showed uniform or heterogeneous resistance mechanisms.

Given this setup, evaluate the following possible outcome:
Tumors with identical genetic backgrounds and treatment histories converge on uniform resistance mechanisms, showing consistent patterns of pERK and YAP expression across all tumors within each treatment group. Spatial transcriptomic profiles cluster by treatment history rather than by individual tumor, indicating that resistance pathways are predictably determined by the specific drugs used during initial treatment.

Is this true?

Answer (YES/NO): NO